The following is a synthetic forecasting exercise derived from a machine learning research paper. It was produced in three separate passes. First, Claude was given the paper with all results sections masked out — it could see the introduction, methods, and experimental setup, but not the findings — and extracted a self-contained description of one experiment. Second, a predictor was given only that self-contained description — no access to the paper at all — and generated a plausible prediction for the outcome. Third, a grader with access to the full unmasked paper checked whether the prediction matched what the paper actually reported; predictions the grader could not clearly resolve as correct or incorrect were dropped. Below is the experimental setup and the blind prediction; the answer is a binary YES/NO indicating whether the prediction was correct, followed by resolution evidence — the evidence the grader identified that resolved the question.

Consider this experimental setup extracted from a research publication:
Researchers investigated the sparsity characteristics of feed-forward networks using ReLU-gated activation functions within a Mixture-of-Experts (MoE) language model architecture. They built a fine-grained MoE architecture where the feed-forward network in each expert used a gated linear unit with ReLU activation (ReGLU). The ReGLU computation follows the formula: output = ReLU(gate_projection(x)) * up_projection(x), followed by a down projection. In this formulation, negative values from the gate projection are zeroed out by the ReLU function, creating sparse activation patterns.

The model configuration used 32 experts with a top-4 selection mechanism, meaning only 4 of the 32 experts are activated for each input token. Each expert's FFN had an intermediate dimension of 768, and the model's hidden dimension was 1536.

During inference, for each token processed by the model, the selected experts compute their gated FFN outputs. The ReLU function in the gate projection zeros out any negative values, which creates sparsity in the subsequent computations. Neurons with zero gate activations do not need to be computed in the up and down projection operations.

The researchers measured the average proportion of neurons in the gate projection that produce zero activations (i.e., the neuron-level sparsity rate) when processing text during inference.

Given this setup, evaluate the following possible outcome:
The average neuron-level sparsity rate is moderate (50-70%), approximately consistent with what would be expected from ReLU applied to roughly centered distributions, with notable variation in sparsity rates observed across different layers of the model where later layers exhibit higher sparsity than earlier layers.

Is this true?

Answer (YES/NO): NO